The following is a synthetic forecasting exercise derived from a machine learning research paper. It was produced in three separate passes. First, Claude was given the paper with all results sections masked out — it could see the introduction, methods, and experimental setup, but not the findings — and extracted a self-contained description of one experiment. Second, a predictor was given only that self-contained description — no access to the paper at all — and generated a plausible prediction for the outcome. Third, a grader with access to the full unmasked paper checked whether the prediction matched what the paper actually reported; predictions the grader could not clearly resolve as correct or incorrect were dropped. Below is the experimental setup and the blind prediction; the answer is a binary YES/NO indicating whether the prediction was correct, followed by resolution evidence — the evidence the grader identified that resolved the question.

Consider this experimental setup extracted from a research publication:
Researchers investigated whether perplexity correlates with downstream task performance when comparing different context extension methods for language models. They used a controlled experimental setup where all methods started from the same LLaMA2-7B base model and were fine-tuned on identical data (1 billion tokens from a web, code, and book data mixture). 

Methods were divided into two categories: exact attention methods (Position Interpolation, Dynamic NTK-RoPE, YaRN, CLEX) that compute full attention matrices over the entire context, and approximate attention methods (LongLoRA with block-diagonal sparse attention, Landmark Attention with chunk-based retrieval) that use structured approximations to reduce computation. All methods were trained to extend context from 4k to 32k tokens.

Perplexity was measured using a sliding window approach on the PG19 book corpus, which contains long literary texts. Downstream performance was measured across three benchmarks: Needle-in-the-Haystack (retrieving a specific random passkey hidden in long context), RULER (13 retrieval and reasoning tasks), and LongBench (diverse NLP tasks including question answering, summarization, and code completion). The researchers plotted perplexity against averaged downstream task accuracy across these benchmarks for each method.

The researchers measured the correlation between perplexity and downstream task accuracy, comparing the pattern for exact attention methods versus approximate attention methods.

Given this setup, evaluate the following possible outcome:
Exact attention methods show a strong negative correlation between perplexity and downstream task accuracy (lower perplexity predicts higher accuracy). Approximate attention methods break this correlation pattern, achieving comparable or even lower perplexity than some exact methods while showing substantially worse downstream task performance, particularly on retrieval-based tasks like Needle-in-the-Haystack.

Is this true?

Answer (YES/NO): NO